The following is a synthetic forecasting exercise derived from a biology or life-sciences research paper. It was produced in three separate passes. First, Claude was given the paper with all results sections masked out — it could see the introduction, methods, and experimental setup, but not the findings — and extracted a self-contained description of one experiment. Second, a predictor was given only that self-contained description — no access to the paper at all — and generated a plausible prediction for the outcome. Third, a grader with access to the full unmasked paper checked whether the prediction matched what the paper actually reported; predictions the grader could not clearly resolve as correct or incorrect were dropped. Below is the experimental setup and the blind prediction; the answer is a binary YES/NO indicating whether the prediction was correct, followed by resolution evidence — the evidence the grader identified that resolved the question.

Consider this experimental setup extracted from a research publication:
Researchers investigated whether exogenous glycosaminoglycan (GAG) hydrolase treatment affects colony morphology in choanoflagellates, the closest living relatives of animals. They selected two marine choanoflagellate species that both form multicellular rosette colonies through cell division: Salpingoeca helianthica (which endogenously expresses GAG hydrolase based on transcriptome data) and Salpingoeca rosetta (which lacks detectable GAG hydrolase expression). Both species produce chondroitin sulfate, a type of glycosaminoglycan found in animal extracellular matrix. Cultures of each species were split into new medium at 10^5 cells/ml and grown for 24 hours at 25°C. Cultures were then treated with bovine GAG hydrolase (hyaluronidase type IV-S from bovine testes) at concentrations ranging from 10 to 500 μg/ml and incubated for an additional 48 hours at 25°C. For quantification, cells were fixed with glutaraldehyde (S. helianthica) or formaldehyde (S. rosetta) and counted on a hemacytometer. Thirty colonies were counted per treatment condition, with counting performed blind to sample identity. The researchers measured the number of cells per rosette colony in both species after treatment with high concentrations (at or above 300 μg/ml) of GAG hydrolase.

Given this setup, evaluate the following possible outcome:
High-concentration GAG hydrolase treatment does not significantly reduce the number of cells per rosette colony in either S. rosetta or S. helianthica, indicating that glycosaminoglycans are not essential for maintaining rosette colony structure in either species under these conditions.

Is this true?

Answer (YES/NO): NO